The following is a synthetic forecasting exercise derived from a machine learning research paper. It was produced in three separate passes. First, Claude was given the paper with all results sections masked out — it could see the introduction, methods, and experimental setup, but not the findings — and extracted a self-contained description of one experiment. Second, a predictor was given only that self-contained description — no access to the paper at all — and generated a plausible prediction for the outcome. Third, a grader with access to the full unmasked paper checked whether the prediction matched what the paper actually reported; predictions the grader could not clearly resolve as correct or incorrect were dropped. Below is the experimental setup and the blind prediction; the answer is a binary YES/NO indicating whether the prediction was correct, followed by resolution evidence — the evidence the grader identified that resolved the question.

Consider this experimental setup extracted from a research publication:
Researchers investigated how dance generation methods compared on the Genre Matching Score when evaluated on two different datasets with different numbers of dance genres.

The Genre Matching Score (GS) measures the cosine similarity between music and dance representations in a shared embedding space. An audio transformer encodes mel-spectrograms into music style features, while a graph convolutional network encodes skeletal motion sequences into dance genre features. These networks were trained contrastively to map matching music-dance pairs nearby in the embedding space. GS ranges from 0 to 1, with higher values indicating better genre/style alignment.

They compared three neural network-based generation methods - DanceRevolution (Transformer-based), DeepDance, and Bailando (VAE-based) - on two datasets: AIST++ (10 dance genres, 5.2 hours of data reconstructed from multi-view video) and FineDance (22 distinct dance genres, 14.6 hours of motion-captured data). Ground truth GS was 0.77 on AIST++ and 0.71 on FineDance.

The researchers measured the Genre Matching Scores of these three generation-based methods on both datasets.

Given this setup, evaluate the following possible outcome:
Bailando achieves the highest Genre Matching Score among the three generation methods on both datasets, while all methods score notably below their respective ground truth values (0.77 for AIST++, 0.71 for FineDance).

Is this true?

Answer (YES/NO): NO